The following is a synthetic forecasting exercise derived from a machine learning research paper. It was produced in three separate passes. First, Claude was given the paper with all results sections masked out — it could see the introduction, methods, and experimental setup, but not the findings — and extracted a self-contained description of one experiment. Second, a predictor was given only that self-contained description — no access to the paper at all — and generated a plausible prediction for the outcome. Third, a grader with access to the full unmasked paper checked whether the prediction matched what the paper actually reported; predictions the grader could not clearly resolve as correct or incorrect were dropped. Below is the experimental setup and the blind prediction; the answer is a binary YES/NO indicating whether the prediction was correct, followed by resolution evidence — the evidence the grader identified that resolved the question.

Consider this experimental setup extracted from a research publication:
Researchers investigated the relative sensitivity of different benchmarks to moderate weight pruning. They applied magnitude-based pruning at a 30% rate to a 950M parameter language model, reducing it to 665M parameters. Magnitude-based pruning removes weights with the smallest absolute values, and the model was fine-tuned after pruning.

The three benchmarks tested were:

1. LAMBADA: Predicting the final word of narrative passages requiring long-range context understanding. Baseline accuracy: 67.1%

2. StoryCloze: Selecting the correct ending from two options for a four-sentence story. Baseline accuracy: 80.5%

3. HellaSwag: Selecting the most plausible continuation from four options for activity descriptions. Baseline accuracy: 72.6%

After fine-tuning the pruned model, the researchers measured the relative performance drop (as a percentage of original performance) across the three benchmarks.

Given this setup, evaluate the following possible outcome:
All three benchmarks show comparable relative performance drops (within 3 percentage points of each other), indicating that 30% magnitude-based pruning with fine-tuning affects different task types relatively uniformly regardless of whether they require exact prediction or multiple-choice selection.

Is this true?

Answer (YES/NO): NO